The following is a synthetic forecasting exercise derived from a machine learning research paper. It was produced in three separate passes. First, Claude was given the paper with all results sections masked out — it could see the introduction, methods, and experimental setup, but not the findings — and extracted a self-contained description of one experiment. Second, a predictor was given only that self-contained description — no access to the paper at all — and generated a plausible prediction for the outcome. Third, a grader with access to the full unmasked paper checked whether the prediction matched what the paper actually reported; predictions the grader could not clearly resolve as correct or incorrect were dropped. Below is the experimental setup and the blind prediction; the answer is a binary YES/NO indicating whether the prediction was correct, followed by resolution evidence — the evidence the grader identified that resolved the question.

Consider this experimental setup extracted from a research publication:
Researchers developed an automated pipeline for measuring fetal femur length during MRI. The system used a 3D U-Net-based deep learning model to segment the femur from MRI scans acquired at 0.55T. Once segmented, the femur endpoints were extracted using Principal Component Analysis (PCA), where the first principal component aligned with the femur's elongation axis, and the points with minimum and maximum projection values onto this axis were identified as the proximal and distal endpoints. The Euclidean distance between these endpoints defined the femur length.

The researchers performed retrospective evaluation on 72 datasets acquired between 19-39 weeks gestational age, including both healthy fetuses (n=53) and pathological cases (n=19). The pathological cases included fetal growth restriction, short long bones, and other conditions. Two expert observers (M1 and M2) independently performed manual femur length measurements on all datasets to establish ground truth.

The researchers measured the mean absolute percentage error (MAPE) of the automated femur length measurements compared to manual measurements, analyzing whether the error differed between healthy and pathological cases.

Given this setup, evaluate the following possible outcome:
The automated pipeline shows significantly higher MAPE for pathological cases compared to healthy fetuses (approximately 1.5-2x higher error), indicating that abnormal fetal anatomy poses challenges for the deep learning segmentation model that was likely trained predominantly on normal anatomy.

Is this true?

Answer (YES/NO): NO